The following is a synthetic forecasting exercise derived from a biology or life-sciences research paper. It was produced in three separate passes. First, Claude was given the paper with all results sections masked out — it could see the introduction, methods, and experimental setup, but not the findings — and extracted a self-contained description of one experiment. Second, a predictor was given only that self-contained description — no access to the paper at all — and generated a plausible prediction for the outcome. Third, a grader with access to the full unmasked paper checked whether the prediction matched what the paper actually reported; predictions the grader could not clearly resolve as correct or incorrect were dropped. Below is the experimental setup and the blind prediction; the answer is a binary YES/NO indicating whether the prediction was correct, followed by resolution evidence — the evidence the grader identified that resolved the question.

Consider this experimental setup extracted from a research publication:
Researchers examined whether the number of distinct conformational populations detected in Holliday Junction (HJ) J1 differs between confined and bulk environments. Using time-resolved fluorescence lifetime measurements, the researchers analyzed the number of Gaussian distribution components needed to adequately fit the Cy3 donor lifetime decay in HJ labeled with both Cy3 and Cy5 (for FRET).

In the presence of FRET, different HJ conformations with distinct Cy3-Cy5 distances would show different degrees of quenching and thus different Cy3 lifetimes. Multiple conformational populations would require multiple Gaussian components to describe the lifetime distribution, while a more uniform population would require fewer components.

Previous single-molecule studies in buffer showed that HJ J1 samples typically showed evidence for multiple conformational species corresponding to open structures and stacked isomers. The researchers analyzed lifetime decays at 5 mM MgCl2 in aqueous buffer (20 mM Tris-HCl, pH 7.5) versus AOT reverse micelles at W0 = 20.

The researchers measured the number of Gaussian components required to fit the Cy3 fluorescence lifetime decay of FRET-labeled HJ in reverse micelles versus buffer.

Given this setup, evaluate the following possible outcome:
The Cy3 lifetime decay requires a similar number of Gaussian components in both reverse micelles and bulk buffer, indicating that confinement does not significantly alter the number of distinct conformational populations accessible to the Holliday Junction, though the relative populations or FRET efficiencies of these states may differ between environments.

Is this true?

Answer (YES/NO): YES